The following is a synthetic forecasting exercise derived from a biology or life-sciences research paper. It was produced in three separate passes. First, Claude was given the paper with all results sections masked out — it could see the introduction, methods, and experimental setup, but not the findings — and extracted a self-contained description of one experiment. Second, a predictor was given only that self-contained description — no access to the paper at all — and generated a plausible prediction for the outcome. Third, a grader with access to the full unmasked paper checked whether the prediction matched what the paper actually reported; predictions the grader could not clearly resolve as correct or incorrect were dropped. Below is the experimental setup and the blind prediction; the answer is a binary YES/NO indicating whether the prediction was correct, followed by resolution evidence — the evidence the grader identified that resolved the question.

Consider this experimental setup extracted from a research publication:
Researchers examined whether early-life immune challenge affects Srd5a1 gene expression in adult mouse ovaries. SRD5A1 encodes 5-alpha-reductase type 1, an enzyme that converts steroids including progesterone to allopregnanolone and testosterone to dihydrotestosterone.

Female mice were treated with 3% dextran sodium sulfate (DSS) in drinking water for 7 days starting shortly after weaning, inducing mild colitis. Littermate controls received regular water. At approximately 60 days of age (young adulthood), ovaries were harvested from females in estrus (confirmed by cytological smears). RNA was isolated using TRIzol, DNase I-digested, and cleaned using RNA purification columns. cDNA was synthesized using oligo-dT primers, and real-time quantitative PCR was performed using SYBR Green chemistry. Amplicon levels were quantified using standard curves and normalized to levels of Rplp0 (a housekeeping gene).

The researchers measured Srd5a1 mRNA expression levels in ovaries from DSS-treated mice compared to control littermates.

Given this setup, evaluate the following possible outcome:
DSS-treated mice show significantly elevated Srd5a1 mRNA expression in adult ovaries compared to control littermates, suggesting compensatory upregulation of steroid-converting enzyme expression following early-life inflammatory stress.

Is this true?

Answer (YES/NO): NO